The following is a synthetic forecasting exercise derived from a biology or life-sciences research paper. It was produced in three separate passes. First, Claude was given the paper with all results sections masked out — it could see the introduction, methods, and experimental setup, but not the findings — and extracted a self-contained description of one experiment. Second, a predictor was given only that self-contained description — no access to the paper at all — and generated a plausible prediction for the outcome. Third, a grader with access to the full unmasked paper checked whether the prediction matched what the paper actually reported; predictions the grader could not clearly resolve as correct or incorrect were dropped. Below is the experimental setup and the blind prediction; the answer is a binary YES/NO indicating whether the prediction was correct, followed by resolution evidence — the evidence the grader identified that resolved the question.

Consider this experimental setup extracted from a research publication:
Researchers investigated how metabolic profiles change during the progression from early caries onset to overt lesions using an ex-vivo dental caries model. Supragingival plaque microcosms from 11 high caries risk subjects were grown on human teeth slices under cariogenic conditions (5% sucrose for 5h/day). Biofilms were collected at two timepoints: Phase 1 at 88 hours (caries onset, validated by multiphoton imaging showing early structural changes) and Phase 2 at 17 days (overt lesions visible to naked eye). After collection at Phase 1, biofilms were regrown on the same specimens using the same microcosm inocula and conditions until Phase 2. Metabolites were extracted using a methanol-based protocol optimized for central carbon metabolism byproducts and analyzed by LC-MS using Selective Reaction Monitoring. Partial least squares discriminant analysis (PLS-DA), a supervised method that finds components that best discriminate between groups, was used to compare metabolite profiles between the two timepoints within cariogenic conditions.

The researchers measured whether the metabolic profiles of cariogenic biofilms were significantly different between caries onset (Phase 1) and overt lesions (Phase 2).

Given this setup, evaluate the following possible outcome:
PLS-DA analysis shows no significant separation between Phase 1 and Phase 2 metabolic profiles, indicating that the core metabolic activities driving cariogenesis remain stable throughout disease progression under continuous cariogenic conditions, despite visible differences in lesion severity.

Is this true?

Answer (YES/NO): NO